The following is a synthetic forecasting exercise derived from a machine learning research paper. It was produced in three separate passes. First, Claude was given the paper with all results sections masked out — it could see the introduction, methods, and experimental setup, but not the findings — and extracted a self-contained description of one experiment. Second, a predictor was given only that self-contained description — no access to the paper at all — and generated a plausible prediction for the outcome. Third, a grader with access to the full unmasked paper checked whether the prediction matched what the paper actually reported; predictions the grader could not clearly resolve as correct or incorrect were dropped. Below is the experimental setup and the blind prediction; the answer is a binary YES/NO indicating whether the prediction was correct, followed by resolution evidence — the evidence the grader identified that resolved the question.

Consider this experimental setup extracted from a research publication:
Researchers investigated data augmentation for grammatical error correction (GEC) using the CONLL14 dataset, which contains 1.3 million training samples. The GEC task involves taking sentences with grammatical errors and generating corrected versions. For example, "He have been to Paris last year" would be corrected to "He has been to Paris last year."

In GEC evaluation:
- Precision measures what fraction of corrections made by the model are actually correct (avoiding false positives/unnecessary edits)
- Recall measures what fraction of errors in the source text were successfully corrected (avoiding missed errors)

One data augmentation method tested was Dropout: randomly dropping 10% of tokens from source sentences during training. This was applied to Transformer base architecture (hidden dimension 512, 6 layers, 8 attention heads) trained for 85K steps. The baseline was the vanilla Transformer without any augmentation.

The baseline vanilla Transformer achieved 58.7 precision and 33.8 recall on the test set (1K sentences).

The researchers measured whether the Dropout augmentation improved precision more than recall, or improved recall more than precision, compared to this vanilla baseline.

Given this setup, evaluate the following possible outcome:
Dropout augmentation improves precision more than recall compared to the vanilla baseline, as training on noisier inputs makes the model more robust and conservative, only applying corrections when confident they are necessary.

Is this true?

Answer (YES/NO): YES